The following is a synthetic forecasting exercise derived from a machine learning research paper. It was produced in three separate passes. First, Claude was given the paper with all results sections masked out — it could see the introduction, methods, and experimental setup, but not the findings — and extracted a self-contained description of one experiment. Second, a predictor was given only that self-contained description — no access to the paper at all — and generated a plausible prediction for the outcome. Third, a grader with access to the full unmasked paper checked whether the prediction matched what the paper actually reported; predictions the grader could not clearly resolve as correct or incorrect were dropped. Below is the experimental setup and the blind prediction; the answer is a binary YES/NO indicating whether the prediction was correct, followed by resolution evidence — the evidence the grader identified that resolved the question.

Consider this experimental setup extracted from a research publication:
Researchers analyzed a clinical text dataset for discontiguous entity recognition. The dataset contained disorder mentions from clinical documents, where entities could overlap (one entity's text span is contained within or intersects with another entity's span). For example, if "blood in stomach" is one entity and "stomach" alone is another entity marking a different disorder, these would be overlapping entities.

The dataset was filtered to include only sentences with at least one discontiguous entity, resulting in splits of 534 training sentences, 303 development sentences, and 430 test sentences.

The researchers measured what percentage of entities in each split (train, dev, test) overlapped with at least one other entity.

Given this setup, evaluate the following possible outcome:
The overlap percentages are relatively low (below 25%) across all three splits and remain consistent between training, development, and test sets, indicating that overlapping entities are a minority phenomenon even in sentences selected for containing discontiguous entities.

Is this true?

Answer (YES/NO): NO